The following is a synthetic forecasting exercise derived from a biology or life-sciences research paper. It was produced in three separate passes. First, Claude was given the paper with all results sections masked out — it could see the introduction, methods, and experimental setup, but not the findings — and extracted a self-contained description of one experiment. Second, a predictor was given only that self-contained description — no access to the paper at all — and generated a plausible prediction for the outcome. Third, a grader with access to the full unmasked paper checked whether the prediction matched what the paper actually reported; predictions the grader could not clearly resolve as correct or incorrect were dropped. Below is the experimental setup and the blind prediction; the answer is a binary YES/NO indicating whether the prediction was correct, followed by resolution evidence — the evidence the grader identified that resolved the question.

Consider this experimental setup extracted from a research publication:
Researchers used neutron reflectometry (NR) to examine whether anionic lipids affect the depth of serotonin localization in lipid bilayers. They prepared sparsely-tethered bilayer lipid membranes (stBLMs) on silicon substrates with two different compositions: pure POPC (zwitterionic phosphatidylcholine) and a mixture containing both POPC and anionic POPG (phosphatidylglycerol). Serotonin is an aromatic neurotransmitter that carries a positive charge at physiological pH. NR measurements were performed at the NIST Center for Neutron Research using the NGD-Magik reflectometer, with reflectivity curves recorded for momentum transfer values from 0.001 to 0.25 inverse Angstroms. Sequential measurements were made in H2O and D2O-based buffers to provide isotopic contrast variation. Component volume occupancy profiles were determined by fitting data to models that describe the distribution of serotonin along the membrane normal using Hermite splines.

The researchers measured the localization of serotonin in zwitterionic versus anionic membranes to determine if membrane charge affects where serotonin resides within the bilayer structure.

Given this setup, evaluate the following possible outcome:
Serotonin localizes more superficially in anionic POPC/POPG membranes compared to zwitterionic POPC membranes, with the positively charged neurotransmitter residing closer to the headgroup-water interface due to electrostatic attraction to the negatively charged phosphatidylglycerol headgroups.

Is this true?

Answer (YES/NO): NO